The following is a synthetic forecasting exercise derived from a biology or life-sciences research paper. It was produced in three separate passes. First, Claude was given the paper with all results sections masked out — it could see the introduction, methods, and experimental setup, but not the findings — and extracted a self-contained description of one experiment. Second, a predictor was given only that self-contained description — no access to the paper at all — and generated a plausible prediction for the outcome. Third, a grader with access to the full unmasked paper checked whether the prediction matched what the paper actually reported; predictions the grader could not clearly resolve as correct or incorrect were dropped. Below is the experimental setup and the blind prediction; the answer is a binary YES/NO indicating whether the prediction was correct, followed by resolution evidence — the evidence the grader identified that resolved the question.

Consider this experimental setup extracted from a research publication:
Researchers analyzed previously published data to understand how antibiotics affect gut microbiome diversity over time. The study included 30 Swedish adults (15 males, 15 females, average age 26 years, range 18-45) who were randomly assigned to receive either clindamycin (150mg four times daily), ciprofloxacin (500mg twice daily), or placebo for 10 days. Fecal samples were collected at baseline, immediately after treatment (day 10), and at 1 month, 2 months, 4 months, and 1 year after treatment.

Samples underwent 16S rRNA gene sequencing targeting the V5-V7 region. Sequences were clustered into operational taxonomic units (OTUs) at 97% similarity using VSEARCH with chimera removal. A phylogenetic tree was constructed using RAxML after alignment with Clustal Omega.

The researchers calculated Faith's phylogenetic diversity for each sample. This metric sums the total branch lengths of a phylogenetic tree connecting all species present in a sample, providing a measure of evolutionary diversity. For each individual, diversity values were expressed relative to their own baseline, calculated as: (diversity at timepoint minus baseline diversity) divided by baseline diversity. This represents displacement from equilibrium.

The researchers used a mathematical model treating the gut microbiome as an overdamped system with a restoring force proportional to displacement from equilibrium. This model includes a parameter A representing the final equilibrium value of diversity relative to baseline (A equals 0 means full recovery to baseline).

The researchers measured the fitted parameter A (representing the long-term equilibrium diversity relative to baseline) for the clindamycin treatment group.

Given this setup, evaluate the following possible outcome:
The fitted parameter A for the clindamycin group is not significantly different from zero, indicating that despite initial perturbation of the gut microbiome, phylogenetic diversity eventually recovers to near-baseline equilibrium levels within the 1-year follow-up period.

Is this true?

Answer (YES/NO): NO